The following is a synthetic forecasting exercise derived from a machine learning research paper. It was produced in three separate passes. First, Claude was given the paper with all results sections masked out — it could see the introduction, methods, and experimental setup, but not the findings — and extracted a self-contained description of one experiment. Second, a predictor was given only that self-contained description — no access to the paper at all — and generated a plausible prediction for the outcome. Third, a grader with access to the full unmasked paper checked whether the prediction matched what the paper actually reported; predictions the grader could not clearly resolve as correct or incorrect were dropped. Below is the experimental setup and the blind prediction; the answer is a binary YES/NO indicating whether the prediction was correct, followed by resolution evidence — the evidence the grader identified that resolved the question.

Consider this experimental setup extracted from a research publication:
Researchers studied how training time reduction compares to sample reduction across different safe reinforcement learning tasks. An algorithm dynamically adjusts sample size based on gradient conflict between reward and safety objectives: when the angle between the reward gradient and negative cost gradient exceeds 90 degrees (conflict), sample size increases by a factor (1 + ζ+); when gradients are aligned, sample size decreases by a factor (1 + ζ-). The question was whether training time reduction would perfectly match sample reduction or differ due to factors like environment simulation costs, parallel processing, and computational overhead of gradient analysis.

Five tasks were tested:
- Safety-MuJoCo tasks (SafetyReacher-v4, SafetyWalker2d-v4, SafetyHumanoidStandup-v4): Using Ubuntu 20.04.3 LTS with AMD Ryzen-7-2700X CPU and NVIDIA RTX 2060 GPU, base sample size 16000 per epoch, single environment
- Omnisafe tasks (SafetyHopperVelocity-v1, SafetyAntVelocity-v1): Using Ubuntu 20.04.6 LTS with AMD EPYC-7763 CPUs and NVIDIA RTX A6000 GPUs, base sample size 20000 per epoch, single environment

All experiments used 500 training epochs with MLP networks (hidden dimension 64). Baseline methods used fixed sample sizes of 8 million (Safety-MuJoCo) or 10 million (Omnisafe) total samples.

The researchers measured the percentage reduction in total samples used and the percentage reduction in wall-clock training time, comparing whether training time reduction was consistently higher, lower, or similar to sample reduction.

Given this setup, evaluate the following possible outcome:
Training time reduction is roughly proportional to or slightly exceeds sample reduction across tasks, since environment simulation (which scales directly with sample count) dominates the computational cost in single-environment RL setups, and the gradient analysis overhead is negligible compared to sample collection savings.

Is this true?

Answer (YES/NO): NO